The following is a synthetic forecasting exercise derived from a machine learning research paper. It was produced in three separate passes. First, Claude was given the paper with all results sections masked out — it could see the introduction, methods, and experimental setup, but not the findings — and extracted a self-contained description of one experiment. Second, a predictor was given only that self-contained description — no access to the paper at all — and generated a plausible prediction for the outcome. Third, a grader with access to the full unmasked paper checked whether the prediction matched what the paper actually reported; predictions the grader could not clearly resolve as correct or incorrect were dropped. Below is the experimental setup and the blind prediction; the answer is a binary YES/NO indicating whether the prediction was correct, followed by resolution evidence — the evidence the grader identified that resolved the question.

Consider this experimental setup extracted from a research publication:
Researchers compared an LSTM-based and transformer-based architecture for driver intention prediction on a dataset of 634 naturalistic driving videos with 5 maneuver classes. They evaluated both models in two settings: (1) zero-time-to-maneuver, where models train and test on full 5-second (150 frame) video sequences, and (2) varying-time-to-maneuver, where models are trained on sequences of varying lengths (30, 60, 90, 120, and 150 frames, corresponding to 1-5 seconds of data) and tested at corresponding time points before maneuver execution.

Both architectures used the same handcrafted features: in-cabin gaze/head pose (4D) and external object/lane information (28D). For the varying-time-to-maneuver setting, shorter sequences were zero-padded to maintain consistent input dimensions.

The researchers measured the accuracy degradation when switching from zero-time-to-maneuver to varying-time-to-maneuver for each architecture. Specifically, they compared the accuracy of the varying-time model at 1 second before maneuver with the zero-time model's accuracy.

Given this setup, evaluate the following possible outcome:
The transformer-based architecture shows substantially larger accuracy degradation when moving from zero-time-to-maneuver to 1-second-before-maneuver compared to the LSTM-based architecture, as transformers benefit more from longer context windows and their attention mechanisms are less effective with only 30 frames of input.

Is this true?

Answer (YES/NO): NO